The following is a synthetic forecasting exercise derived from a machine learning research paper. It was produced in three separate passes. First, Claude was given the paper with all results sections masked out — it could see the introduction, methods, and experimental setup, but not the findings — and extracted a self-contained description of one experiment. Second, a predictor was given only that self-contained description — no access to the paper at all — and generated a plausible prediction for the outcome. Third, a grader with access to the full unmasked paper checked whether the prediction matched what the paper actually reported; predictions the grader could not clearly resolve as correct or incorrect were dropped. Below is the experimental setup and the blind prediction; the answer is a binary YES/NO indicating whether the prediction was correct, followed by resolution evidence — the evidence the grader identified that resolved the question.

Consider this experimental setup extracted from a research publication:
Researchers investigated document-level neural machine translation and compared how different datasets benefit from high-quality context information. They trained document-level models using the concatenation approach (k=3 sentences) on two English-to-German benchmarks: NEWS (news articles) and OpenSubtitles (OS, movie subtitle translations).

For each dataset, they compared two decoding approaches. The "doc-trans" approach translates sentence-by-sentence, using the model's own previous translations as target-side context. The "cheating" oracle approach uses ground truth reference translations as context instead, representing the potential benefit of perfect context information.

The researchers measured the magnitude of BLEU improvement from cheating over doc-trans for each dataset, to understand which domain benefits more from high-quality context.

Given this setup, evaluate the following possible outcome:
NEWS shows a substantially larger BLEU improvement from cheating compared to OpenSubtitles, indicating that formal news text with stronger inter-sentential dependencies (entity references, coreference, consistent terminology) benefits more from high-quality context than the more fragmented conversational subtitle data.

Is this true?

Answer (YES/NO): NO